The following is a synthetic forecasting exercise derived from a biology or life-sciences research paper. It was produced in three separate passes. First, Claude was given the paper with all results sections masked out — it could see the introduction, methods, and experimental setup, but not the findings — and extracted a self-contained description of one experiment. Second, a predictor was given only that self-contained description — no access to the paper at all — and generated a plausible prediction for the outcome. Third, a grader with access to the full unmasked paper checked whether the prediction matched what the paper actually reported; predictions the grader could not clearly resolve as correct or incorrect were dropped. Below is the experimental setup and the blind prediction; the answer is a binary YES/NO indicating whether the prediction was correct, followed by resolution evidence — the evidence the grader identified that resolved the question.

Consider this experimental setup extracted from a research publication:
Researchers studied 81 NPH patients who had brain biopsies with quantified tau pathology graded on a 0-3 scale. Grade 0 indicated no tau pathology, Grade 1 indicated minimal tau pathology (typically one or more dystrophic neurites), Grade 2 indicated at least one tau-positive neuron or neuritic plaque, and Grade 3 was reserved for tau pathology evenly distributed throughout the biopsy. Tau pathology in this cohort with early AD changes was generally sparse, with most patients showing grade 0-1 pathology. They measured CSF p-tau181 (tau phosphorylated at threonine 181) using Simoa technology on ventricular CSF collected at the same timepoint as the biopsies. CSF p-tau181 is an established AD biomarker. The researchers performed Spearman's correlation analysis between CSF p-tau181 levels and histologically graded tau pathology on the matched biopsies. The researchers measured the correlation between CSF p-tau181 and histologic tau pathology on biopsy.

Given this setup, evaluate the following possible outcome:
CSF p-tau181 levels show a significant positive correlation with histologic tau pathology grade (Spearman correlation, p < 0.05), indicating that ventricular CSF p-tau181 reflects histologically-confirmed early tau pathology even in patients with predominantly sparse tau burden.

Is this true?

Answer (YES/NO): NO